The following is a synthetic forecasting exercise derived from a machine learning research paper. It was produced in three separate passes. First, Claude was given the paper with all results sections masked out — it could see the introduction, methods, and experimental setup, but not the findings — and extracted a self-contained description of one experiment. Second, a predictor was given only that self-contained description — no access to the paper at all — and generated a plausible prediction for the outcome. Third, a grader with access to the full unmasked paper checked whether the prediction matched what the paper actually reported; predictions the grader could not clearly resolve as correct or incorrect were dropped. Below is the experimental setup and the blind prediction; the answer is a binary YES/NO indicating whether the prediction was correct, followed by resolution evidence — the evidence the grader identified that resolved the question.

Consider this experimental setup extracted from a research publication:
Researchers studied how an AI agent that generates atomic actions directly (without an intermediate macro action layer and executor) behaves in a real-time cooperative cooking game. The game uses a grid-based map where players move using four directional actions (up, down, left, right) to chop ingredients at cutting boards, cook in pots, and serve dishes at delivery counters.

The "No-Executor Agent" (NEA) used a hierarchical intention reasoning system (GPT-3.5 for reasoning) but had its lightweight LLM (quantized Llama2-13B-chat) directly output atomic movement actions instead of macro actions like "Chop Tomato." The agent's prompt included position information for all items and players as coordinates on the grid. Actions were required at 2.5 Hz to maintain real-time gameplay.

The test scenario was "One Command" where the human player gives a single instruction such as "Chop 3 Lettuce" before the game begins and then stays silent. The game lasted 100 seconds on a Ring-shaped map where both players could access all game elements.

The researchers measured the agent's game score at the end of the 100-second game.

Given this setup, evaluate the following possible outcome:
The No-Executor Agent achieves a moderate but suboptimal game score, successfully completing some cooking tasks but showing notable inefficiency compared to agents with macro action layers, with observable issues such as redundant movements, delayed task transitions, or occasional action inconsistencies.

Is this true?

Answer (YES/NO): NO